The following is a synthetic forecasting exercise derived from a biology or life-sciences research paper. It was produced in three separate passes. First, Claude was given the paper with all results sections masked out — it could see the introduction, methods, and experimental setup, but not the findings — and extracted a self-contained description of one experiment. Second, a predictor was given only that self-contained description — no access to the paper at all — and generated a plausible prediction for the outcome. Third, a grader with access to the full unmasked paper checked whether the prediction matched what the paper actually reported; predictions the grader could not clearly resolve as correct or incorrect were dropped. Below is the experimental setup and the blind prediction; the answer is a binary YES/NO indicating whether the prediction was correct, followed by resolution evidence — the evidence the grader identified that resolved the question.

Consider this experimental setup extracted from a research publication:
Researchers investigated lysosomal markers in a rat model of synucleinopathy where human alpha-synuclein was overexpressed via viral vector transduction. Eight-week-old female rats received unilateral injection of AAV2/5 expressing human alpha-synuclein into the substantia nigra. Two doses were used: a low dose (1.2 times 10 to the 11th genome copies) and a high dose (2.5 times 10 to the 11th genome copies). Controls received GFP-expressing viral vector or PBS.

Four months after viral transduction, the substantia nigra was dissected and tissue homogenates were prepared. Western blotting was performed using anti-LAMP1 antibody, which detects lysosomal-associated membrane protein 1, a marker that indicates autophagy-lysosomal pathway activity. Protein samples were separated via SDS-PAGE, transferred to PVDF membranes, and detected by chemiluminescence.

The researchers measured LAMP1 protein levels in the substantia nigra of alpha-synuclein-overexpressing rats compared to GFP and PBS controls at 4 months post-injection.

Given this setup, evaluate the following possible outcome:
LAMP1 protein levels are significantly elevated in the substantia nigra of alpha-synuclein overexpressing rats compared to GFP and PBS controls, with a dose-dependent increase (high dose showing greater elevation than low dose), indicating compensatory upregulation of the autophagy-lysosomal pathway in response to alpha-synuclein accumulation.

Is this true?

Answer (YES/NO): NO